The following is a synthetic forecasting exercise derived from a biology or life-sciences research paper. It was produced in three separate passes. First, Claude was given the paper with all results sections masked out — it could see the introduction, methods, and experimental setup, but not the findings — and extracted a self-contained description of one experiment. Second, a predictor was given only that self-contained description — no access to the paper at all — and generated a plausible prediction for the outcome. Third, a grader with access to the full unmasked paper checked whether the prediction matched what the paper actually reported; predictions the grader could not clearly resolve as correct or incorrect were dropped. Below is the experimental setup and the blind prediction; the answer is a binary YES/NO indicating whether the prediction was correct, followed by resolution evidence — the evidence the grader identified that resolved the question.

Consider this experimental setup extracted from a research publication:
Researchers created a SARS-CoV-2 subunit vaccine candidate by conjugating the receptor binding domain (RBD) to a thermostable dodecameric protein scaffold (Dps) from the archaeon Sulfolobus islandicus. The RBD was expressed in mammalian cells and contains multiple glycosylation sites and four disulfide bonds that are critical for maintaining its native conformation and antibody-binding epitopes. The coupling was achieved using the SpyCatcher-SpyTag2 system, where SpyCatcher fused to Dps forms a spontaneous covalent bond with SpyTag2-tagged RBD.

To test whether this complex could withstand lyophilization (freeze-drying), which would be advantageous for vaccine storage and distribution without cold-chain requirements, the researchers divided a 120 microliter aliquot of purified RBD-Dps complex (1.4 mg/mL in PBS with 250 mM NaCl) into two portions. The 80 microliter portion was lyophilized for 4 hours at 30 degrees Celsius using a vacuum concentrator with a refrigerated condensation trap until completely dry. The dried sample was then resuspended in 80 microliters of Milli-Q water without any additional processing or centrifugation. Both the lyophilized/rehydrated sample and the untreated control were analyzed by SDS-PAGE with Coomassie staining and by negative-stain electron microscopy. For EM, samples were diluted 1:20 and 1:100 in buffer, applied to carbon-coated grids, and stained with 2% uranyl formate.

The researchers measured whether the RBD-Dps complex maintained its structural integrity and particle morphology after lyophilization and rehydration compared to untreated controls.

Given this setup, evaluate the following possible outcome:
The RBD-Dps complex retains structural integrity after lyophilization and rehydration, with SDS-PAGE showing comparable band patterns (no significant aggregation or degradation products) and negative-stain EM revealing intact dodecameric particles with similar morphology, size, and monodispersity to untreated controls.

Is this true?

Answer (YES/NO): YES